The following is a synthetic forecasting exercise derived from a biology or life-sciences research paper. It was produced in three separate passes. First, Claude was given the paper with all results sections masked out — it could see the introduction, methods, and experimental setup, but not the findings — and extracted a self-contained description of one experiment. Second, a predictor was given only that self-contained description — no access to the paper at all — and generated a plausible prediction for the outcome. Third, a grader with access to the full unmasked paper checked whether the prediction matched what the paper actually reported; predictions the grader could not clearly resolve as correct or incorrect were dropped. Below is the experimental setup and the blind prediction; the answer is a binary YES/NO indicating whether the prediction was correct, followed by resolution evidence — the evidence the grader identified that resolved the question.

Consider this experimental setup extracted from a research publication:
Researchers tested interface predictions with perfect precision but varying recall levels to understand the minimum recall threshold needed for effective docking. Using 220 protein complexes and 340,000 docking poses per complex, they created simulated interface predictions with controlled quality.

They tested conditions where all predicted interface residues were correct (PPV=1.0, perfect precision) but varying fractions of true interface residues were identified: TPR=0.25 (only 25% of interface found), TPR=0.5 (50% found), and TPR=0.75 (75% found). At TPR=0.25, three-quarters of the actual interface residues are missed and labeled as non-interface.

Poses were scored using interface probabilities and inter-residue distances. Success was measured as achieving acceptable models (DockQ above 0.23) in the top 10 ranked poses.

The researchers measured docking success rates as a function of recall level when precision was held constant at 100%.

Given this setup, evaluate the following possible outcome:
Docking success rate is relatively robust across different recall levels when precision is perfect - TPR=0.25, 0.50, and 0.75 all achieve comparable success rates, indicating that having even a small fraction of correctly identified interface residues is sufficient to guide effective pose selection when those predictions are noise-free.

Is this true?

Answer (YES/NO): NO